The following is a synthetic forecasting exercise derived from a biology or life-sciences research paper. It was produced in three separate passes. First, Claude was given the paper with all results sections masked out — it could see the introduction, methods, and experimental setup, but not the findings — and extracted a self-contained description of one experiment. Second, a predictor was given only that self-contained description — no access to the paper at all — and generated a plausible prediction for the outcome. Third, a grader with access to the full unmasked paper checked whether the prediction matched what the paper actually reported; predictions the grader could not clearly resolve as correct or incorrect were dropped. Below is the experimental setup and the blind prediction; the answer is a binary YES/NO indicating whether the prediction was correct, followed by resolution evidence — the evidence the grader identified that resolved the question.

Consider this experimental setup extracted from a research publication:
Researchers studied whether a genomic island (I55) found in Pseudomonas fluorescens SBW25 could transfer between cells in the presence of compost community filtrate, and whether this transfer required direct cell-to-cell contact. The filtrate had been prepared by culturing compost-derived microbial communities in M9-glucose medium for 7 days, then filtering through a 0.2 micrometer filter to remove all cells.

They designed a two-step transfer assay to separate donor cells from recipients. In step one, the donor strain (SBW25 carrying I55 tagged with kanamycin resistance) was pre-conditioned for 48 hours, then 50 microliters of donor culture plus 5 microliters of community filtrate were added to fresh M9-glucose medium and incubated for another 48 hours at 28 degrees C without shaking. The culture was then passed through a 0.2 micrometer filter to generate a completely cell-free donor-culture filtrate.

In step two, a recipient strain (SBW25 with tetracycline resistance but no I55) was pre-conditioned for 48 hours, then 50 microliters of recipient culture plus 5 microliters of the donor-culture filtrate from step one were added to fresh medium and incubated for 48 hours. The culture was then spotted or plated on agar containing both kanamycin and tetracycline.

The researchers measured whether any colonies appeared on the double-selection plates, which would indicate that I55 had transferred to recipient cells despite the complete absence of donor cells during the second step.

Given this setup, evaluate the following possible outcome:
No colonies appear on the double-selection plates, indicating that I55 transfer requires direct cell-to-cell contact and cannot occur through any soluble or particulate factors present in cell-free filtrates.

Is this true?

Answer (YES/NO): NO